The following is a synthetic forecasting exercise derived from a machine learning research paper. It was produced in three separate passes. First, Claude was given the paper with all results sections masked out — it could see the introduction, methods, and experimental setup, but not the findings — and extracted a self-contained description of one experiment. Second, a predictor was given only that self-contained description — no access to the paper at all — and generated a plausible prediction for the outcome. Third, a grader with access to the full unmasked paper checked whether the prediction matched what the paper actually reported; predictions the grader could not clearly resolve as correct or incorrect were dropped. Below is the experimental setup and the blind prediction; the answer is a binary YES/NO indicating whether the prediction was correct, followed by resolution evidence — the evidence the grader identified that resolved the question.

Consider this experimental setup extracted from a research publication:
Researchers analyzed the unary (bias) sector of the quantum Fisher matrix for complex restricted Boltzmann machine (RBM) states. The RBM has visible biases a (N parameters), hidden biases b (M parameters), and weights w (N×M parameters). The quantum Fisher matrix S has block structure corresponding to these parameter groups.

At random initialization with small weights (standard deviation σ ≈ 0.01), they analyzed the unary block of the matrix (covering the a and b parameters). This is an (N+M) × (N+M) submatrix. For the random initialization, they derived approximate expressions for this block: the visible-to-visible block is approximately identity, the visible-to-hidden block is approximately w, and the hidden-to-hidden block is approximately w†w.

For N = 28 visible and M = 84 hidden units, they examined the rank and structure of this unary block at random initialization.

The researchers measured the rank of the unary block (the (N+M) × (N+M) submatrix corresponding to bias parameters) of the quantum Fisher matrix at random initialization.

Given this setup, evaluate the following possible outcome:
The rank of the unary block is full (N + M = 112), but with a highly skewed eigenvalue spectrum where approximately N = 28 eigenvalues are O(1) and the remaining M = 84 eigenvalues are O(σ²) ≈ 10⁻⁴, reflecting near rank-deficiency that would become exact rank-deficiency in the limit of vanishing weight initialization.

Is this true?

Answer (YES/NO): NO